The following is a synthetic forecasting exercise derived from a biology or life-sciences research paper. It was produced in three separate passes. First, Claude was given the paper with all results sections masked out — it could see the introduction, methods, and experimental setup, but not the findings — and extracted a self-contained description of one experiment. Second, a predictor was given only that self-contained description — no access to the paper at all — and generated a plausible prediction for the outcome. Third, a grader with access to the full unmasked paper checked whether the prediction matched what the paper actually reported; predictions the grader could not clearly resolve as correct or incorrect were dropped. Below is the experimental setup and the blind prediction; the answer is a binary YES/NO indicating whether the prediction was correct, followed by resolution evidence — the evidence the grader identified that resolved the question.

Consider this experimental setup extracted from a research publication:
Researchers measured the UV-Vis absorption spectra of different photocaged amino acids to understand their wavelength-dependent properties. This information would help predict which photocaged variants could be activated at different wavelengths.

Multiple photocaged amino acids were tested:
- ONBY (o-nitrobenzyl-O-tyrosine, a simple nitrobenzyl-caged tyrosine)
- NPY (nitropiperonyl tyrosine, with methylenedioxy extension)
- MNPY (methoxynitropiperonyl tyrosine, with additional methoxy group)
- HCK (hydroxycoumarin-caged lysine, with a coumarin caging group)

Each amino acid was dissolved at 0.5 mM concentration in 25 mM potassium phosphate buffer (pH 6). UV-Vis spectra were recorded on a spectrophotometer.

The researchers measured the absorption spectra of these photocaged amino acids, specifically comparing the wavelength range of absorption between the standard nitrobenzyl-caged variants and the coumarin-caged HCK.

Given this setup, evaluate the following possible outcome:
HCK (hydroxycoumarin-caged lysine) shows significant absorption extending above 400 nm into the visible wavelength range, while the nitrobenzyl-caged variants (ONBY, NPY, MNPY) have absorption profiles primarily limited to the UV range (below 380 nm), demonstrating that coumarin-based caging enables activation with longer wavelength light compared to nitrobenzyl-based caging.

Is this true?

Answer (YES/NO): NO